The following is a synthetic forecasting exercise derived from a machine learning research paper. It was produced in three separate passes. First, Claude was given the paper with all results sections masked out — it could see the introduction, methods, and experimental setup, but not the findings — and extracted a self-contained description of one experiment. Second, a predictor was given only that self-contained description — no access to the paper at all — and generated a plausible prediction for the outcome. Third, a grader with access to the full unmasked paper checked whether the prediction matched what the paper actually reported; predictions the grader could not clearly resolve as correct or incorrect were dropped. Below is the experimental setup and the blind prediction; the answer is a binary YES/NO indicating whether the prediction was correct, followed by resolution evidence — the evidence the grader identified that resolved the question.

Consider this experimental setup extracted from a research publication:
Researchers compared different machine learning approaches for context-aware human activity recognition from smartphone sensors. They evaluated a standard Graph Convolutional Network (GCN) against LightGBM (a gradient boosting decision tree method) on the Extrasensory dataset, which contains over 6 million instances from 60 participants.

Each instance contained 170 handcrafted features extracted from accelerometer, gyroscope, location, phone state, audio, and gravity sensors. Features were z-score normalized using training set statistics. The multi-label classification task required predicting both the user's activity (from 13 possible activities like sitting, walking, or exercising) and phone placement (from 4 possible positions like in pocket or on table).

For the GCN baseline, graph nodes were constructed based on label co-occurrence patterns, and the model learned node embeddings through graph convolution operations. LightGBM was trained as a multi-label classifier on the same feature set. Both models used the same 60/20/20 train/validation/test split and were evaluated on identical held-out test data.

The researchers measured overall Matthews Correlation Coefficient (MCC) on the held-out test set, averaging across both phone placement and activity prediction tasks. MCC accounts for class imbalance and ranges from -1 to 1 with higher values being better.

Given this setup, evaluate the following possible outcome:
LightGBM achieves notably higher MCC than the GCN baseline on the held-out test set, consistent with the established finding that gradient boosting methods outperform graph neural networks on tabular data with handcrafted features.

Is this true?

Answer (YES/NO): YES